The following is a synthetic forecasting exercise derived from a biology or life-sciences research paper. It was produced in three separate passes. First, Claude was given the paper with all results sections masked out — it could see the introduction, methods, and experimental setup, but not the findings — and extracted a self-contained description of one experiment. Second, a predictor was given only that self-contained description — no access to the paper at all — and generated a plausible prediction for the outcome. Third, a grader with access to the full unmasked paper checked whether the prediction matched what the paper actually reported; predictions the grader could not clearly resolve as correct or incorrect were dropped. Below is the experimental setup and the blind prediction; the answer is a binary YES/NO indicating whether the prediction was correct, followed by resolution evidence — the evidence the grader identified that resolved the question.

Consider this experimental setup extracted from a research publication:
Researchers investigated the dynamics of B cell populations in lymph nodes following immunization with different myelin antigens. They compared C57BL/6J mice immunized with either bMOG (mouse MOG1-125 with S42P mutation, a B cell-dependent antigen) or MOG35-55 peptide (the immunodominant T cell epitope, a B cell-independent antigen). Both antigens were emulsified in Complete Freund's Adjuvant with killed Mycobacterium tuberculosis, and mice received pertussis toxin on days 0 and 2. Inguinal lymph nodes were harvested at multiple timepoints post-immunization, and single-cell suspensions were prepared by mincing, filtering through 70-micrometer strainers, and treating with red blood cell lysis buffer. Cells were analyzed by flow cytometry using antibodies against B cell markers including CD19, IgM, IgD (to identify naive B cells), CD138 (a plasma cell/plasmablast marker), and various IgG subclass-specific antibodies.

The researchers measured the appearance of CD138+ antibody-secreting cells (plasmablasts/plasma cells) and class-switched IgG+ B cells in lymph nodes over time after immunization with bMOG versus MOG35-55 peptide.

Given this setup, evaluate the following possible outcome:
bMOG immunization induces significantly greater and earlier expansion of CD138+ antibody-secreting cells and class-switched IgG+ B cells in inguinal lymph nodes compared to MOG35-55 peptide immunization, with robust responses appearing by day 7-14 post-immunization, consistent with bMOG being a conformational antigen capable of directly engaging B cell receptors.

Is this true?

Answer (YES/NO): YES